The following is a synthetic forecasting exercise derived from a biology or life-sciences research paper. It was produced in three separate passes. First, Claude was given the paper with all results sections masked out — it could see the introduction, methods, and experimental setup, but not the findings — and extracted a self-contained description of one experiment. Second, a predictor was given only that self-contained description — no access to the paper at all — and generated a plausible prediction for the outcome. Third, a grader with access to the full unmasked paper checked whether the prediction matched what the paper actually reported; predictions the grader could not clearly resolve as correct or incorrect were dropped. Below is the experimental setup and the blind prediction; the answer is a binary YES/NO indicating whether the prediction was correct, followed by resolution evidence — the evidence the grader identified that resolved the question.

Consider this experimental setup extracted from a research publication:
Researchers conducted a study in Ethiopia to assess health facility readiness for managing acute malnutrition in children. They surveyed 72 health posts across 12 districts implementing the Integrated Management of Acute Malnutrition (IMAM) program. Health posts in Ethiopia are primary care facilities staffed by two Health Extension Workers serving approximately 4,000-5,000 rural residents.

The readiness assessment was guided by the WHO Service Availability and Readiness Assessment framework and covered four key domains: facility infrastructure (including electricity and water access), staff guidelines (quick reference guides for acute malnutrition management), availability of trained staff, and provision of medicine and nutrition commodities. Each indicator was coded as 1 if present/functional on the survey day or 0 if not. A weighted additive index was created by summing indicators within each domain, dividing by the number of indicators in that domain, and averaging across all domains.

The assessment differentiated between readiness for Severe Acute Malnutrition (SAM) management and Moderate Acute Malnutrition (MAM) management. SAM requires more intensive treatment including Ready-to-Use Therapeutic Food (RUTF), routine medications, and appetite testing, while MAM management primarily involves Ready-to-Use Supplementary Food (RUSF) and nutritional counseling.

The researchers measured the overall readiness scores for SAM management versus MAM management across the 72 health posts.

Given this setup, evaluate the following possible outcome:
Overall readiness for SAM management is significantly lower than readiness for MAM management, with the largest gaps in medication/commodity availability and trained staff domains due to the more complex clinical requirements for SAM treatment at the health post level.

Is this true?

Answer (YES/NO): NO